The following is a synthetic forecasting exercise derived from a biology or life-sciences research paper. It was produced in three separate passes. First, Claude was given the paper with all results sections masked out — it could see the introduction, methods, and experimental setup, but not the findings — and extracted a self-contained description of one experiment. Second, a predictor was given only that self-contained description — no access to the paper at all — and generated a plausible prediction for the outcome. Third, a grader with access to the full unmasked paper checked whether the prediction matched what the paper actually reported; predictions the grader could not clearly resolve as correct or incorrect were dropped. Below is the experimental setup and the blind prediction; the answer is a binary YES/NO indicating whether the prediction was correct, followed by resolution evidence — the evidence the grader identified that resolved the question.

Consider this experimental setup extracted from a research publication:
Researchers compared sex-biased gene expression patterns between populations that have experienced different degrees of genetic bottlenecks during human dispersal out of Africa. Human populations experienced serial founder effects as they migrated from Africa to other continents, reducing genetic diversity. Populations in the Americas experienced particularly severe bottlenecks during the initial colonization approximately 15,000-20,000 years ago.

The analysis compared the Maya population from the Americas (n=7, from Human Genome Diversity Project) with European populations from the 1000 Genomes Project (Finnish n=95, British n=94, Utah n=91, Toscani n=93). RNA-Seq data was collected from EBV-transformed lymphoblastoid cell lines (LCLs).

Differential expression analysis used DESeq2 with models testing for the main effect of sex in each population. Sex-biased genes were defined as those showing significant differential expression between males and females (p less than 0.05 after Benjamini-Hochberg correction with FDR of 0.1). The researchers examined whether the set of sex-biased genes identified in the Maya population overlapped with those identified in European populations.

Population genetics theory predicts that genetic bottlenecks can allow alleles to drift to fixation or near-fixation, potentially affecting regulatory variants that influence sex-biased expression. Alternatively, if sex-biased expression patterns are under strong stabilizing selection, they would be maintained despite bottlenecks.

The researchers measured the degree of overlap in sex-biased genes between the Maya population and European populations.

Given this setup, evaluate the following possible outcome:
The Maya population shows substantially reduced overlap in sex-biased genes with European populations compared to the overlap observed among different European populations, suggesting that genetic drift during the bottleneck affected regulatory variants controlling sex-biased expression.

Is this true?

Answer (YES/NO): NO